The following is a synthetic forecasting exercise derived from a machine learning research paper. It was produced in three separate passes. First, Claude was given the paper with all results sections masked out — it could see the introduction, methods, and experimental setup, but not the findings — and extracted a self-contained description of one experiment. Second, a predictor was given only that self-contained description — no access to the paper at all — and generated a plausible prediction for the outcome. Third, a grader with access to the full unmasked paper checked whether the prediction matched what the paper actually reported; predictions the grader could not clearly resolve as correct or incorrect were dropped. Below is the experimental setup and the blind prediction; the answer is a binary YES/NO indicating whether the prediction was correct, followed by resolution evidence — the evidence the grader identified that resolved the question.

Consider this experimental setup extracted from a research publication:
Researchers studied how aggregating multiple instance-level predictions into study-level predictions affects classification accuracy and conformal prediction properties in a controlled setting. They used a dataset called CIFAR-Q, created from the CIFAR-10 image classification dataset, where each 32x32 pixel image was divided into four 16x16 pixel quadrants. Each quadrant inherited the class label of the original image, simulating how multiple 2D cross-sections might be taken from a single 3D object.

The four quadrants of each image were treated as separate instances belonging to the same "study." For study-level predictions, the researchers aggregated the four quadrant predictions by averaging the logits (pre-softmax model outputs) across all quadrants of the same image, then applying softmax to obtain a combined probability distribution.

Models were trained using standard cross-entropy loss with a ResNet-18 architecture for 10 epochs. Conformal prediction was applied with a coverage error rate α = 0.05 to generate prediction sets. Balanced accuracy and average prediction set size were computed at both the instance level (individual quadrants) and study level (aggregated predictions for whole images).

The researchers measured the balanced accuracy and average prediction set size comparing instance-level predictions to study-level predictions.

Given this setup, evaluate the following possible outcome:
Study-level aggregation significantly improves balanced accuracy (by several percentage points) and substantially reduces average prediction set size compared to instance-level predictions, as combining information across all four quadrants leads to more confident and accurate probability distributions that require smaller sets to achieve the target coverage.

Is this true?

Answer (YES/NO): YES